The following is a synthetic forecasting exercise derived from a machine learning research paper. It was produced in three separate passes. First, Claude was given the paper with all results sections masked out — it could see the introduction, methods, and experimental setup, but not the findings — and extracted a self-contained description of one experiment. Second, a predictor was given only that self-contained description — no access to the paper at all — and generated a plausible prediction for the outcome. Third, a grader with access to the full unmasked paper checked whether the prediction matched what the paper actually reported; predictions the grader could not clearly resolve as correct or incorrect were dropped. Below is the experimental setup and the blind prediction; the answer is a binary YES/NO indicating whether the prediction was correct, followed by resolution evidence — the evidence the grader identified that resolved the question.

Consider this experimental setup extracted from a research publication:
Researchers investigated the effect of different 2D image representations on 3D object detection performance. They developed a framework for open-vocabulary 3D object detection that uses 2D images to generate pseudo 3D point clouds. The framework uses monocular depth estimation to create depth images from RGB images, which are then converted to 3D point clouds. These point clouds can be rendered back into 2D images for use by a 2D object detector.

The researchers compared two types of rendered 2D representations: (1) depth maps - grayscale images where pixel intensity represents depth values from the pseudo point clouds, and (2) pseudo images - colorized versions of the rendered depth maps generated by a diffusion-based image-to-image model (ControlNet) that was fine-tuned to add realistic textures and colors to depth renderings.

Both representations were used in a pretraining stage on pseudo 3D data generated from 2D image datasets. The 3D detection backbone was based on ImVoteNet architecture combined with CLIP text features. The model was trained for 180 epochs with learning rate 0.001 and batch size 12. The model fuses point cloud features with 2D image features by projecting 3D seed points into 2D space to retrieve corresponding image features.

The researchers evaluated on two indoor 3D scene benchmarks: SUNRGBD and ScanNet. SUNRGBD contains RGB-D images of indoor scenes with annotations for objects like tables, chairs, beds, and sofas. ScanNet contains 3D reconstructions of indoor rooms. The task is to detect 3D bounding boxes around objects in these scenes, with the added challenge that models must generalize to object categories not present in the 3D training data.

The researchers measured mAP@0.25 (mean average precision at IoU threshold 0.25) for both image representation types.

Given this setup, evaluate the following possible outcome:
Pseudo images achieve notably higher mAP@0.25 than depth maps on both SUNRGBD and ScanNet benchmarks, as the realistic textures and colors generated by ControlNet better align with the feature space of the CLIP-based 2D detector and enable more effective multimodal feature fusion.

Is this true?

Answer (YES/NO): YES